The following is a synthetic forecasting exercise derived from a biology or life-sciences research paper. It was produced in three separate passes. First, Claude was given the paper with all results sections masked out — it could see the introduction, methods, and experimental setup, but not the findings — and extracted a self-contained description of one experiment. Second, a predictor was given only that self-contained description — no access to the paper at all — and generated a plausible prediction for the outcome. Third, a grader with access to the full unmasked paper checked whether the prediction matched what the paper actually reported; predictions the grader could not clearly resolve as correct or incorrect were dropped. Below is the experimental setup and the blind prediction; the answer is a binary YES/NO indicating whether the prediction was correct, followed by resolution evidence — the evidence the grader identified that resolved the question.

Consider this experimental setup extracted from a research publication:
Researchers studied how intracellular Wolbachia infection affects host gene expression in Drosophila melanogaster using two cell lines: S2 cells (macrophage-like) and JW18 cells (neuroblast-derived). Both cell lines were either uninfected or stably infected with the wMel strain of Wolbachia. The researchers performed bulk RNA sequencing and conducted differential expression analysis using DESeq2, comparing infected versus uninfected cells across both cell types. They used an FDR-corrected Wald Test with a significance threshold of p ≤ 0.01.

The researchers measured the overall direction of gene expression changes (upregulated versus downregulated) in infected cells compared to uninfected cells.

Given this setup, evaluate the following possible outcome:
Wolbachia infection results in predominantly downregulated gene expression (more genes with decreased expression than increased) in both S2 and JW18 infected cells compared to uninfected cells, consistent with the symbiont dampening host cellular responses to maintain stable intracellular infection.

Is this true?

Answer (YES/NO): NO